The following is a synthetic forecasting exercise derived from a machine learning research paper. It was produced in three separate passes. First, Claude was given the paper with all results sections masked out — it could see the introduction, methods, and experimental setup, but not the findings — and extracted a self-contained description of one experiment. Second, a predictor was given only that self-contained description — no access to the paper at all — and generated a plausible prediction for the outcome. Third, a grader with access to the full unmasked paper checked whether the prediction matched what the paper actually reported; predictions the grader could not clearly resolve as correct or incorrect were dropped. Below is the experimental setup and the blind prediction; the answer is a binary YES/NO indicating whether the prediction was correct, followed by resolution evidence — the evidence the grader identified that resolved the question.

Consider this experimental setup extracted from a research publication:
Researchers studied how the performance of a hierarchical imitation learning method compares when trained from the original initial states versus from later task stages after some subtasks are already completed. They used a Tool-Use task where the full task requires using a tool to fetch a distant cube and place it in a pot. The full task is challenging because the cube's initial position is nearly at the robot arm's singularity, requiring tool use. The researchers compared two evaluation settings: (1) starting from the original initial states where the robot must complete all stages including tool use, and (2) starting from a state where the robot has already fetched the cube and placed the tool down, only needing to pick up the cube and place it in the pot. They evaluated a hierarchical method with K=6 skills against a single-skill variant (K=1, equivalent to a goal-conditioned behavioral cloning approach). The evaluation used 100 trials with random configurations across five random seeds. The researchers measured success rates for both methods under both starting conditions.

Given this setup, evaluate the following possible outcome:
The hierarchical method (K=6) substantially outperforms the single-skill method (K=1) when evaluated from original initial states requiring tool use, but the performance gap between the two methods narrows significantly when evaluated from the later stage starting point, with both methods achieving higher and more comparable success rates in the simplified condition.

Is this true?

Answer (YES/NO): YES